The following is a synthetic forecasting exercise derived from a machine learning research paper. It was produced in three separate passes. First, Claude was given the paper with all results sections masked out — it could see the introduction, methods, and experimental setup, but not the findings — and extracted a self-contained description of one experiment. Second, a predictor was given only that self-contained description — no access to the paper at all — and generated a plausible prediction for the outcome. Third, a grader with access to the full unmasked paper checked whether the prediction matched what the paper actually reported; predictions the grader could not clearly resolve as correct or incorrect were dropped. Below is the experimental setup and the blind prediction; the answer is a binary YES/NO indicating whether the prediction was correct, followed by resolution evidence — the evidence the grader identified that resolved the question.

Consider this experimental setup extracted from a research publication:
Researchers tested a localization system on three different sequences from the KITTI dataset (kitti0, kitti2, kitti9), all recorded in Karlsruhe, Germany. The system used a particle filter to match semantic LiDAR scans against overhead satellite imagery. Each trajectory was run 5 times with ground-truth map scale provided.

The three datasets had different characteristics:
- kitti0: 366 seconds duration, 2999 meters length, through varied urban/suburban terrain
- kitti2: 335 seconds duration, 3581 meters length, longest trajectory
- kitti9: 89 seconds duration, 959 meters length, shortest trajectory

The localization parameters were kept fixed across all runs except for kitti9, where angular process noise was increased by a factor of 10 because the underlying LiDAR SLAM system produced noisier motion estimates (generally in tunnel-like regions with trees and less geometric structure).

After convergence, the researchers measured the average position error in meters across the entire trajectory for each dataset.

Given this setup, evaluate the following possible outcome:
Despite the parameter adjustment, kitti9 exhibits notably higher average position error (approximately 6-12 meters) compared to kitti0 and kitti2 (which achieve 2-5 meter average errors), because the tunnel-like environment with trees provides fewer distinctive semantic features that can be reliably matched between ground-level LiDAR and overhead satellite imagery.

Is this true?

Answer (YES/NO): NO